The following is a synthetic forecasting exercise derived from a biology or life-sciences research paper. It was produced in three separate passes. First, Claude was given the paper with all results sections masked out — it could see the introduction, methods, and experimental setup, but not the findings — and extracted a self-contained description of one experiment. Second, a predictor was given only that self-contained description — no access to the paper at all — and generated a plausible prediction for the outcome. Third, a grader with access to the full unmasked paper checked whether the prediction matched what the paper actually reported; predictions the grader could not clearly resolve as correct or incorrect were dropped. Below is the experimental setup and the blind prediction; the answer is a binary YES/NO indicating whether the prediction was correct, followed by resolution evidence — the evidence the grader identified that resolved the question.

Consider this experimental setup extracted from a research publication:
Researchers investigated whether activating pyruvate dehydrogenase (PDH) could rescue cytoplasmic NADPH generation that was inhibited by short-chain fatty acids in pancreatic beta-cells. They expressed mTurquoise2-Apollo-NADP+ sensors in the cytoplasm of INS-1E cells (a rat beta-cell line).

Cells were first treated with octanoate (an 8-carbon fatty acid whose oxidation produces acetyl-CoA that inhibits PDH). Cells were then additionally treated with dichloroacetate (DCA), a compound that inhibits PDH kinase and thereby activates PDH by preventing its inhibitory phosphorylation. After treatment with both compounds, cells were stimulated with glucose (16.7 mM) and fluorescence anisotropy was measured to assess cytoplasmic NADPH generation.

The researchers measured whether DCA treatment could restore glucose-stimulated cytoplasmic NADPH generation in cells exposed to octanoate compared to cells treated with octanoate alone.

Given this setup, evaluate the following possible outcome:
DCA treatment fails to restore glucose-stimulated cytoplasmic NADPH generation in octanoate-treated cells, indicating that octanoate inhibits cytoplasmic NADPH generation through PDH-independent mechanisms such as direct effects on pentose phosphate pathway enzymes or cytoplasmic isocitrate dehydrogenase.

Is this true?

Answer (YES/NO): NO